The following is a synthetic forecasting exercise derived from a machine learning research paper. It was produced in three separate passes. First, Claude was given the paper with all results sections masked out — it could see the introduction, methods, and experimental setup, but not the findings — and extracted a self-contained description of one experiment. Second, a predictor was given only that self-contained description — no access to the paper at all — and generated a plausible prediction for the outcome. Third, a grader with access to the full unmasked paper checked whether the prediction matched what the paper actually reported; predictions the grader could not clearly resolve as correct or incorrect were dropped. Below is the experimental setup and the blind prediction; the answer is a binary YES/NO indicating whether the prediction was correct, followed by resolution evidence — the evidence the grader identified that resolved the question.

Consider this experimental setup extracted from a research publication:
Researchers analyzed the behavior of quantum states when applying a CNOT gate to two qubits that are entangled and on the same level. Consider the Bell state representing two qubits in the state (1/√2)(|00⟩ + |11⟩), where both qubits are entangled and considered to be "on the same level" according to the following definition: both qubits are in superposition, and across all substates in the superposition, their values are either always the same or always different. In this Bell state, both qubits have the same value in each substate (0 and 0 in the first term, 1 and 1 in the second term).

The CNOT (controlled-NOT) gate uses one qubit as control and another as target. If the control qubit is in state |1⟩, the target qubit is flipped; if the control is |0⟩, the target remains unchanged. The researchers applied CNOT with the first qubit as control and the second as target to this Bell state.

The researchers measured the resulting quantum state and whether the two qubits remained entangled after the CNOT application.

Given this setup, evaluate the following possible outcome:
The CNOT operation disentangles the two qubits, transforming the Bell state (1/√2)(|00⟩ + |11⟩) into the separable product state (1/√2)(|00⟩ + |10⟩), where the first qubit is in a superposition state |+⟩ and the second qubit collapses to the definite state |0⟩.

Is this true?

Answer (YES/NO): YES